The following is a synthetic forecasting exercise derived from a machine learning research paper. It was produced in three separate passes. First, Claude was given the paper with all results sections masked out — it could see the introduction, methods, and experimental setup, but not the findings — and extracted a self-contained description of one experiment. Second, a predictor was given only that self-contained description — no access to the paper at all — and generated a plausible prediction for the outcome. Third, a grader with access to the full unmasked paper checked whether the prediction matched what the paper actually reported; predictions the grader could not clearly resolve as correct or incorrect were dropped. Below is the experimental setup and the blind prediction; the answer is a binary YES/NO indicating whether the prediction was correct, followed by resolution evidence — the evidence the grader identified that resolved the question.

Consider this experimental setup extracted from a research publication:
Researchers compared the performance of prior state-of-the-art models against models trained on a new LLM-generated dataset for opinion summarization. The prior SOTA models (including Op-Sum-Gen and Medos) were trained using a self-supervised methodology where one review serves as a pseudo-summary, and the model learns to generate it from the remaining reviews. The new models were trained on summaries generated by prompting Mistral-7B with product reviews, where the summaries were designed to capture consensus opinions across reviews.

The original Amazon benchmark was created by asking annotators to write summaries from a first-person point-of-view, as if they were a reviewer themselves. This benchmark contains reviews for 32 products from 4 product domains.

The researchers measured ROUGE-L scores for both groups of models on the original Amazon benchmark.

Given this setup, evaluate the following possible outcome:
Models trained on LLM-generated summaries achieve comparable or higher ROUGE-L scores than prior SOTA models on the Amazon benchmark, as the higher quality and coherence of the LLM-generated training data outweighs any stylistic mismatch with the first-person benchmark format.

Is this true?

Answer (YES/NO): NO